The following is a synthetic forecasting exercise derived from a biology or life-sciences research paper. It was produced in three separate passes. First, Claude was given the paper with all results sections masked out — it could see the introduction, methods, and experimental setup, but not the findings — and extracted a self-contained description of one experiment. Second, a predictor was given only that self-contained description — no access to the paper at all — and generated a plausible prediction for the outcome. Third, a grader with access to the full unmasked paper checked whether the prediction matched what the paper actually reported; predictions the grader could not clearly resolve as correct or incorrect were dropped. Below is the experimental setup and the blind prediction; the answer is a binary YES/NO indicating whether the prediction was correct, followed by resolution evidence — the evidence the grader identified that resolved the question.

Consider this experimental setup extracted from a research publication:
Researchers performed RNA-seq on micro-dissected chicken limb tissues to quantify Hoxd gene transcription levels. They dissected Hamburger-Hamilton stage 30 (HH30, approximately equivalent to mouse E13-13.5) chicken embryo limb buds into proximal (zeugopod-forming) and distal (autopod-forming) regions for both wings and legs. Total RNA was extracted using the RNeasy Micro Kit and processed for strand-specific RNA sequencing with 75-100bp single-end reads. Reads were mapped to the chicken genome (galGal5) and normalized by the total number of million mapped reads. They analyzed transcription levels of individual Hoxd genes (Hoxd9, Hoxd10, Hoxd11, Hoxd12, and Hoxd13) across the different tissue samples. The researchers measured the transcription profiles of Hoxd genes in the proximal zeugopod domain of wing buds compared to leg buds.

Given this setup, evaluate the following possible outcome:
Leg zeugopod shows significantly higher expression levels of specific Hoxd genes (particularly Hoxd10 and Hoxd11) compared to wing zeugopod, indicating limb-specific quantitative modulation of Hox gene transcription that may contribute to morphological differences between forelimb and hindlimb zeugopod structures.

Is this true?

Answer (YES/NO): NO